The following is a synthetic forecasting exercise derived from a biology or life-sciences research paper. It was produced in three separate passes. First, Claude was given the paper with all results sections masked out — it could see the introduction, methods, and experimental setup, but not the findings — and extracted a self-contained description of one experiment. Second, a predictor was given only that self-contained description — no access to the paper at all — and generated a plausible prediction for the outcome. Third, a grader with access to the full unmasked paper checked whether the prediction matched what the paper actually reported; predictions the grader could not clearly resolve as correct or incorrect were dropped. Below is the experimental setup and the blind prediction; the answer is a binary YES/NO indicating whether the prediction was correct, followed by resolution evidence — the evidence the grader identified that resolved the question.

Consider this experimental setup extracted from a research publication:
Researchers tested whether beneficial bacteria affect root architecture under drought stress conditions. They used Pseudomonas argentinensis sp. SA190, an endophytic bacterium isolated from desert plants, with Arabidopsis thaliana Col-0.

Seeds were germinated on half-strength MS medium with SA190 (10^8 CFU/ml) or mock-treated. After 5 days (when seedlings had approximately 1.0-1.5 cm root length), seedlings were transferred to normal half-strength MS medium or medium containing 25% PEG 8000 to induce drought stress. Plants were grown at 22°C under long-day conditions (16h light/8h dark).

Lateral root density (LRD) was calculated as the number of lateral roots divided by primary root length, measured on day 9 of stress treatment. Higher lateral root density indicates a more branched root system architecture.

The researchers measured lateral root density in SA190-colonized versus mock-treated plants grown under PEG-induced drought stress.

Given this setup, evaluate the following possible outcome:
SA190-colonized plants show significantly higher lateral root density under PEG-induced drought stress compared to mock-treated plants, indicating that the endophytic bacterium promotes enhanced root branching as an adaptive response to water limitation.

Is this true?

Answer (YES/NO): YES